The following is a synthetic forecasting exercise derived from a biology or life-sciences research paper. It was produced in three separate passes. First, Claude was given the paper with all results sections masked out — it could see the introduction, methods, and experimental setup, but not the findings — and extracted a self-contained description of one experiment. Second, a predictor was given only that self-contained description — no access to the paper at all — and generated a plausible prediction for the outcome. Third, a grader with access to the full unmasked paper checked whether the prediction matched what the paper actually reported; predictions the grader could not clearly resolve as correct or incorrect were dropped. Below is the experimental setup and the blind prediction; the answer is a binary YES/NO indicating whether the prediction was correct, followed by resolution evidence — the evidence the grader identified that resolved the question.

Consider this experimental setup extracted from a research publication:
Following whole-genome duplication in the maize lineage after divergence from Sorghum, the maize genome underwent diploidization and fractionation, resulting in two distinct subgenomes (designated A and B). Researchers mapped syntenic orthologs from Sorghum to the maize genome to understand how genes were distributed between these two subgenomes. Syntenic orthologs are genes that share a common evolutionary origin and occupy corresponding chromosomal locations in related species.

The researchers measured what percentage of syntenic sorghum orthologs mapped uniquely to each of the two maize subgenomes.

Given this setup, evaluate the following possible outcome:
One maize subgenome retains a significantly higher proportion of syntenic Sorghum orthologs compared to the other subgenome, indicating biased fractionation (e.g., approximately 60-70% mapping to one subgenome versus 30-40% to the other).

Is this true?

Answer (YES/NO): YES